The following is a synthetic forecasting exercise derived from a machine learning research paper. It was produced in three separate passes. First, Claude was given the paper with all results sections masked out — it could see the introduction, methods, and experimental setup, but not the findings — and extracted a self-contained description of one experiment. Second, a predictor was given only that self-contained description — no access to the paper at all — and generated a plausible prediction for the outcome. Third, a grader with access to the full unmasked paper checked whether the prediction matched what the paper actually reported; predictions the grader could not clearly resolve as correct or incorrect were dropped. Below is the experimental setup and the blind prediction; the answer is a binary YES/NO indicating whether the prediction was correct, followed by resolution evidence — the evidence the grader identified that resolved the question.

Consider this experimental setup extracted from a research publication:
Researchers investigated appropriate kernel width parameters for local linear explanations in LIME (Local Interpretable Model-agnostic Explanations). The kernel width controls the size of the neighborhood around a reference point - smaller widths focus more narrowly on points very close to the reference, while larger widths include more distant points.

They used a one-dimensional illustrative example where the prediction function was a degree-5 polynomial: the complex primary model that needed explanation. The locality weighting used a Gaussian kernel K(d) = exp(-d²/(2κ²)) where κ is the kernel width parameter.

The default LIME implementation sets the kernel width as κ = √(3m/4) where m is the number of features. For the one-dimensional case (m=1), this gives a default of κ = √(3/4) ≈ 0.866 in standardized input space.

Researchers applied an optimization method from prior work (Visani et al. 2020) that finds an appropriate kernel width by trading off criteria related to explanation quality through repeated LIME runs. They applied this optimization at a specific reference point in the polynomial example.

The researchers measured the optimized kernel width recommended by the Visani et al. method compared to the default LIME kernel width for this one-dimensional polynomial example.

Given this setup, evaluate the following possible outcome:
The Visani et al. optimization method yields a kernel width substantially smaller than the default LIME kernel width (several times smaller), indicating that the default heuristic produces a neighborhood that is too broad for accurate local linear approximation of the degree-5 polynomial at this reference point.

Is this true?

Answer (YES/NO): YES